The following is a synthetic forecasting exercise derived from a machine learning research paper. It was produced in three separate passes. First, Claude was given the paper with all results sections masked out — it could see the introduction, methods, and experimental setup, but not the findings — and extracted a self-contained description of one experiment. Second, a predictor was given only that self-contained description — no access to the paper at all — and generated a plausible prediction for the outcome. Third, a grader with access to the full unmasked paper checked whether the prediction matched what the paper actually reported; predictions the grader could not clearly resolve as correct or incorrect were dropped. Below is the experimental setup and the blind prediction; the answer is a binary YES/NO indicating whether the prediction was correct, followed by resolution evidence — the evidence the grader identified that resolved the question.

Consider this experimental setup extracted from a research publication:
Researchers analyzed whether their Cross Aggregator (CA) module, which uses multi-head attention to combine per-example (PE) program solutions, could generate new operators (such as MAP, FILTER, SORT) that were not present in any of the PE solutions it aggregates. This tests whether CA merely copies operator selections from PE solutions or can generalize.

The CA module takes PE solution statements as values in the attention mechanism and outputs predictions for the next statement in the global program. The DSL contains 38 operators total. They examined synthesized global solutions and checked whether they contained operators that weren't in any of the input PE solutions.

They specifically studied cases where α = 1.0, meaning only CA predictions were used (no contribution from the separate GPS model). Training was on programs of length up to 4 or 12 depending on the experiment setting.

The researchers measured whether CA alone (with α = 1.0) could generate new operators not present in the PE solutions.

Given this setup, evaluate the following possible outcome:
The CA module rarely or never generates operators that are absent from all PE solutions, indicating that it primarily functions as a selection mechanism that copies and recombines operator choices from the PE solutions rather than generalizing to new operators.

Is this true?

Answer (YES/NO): NO